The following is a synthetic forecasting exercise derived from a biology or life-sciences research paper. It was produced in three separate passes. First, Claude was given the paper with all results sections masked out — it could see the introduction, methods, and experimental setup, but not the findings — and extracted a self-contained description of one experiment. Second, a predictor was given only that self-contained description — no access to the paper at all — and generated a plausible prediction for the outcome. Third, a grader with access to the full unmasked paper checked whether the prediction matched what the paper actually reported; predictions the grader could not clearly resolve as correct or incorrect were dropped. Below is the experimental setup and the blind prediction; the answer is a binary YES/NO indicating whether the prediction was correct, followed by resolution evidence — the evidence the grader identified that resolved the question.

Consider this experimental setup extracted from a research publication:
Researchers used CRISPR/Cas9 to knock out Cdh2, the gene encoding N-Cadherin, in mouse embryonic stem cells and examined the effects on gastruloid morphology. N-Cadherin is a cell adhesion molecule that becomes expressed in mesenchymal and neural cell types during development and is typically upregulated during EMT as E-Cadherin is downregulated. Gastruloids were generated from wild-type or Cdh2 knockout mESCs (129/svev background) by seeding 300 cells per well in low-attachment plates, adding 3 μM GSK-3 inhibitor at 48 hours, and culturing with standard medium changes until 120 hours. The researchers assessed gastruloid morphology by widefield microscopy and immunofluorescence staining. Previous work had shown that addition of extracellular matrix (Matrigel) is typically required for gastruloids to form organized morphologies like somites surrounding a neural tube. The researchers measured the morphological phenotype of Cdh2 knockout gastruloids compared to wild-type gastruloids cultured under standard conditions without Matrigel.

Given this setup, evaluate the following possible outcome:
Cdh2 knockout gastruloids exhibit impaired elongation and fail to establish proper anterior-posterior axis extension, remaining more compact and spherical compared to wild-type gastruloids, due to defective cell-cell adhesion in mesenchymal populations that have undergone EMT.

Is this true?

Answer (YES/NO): NO